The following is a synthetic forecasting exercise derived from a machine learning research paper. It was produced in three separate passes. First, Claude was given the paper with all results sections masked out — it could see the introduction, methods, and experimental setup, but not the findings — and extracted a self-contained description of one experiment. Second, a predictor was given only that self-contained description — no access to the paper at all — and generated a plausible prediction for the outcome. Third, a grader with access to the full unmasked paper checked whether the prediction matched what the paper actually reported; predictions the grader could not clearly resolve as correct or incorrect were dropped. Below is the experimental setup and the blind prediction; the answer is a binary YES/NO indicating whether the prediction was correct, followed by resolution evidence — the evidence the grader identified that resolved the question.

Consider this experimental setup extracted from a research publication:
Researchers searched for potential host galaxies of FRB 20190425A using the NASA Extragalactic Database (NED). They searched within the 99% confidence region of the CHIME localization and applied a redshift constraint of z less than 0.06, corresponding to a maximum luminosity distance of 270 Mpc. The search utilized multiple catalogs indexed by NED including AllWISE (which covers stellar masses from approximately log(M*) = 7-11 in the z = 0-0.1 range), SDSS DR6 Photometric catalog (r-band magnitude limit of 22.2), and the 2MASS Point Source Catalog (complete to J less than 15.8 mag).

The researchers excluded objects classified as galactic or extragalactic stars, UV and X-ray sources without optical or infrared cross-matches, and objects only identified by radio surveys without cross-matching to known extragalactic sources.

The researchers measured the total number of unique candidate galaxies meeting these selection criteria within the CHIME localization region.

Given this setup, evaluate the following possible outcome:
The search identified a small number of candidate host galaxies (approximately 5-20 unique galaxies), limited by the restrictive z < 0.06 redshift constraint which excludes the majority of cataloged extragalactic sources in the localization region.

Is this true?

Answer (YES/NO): NO